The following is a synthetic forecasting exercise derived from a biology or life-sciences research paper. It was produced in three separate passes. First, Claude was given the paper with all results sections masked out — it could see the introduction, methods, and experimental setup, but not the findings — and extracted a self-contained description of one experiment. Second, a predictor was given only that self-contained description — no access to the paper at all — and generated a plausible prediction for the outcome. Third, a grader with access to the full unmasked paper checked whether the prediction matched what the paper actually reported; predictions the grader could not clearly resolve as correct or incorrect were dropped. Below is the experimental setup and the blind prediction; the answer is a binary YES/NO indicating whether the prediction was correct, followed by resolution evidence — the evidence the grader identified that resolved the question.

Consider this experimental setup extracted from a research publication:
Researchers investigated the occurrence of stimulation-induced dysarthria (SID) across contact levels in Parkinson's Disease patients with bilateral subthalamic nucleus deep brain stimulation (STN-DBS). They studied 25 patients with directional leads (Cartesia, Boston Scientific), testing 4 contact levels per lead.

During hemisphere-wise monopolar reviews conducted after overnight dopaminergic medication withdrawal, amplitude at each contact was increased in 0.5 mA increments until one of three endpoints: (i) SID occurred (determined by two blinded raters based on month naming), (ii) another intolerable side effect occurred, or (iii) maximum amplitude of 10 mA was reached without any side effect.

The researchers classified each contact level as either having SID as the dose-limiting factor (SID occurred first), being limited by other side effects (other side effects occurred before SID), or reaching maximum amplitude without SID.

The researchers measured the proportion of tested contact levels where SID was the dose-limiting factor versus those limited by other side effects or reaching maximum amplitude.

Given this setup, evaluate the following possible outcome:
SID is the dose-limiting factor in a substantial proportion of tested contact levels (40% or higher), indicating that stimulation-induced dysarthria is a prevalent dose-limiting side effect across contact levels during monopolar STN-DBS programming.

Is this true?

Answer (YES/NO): YES